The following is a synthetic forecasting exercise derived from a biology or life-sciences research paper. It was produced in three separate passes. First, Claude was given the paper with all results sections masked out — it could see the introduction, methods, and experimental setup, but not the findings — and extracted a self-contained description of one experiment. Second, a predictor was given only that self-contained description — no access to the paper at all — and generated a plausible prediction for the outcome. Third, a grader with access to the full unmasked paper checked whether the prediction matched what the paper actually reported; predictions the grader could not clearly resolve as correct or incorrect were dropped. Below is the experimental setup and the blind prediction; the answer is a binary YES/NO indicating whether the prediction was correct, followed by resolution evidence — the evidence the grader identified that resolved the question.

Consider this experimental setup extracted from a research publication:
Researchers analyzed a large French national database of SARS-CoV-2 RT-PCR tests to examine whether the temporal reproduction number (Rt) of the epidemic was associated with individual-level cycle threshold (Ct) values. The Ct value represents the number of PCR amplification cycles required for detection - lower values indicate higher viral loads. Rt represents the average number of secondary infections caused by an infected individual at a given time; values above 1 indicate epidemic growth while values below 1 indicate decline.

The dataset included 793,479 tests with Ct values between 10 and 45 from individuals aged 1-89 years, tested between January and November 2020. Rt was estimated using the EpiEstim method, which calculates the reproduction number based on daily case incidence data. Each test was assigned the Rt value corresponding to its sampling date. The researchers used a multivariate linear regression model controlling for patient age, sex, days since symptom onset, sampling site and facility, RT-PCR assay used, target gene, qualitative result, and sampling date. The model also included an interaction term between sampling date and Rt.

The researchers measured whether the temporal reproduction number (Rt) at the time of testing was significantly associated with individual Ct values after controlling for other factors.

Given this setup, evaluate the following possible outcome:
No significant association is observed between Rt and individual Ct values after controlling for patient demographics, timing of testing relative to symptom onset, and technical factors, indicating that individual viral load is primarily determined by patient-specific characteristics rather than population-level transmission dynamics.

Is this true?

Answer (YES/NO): YES